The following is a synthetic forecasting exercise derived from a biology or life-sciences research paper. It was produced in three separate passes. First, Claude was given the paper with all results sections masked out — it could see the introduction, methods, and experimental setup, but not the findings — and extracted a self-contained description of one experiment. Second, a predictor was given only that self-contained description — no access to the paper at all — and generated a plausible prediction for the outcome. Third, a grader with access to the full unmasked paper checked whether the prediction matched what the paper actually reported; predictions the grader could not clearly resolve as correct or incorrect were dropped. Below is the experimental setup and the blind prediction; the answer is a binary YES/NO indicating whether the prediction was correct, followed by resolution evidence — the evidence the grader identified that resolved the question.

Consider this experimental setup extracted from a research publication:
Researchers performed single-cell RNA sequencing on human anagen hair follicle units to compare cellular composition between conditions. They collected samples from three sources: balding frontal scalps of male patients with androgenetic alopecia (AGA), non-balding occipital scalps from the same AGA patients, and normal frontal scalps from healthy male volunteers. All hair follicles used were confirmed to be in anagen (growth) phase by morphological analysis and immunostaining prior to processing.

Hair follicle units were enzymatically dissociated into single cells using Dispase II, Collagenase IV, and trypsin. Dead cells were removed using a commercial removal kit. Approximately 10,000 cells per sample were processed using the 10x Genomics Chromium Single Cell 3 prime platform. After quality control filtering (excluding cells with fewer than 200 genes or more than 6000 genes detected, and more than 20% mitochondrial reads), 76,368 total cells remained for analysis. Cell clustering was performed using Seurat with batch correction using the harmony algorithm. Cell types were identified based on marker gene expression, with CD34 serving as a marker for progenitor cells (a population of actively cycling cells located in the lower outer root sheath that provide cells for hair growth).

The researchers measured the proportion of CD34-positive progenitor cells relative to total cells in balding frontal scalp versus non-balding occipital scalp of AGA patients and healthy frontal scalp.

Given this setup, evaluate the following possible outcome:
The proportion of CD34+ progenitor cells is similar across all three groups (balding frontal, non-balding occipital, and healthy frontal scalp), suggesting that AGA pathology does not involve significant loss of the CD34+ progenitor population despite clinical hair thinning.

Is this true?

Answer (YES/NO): NO